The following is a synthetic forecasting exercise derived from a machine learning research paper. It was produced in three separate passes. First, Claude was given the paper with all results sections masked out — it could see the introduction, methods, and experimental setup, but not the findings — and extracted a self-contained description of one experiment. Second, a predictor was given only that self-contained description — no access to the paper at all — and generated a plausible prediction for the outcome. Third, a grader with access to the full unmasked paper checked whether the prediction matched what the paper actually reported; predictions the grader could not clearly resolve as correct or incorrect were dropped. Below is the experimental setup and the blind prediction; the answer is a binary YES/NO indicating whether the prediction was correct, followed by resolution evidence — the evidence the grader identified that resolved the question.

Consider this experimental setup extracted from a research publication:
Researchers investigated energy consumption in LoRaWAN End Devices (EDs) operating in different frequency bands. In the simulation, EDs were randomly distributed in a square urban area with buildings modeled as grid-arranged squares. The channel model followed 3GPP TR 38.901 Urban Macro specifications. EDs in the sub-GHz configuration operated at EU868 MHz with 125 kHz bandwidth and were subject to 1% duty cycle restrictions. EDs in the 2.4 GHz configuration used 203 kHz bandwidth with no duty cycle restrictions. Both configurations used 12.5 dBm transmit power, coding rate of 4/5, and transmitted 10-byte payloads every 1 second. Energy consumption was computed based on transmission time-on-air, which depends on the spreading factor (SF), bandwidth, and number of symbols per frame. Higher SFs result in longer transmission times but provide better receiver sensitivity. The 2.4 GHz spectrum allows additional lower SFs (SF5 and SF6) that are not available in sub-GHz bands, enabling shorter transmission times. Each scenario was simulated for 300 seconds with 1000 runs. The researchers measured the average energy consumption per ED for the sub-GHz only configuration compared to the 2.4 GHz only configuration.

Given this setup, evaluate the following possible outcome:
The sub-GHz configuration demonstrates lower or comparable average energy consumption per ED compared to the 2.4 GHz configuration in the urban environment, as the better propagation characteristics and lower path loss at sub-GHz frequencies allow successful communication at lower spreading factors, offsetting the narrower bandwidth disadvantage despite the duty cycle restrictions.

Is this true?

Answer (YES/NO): NO